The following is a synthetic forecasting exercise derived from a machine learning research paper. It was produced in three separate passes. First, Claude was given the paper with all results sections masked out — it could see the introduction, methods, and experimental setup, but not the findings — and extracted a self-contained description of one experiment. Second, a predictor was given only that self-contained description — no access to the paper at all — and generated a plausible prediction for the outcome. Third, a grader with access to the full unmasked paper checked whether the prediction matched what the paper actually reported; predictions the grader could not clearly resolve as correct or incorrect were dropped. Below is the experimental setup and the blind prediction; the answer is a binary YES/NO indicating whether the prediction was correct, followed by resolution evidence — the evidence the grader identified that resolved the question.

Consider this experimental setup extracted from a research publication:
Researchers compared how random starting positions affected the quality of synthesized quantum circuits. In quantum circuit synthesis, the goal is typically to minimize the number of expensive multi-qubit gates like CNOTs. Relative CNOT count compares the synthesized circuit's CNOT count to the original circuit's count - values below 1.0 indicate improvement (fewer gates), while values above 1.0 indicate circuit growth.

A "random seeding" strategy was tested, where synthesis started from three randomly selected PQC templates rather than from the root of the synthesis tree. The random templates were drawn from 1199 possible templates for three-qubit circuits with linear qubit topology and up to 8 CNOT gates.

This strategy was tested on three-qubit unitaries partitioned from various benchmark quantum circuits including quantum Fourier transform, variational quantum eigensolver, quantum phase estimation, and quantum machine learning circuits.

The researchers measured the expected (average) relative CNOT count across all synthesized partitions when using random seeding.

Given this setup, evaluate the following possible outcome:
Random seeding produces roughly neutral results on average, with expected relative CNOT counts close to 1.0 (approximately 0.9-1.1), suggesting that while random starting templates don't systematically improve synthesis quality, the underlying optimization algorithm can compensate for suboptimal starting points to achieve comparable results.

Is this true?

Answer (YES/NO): NO